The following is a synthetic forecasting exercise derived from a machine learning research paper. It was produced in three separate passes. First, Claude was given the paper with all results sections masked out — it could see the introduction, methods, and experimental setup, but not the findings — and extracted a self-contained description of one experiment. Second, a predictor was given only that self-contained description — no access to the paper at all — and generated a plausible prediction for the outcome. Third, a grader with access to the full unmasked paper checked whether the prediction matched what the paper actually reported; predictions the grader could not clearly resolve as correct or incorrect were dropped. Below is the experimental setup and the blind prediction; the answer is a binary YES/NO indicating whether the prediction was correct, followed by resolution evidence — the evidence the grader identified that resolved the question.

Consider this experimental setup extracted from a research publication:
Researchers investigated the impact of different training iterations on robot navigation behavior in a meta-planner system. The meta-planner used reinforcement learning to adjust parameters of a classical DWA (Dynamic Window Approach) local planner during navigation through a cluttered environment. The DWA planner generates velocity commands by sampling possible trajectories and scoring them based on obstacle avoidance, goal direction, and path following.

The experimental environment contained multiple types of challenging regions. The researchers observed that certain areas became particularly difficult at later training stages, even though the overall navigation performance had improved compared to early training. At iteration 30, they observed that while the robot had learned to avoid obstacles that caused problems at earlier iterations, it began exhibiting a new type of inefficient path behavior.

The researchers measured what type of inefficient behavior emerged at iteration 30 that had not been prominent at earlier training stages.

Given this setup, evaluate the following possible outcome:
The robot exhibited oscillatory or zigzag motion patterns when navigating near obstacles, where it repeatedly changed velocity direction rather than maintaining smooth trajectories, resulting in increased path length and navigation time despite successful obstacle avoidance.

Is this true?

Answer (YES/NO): NO